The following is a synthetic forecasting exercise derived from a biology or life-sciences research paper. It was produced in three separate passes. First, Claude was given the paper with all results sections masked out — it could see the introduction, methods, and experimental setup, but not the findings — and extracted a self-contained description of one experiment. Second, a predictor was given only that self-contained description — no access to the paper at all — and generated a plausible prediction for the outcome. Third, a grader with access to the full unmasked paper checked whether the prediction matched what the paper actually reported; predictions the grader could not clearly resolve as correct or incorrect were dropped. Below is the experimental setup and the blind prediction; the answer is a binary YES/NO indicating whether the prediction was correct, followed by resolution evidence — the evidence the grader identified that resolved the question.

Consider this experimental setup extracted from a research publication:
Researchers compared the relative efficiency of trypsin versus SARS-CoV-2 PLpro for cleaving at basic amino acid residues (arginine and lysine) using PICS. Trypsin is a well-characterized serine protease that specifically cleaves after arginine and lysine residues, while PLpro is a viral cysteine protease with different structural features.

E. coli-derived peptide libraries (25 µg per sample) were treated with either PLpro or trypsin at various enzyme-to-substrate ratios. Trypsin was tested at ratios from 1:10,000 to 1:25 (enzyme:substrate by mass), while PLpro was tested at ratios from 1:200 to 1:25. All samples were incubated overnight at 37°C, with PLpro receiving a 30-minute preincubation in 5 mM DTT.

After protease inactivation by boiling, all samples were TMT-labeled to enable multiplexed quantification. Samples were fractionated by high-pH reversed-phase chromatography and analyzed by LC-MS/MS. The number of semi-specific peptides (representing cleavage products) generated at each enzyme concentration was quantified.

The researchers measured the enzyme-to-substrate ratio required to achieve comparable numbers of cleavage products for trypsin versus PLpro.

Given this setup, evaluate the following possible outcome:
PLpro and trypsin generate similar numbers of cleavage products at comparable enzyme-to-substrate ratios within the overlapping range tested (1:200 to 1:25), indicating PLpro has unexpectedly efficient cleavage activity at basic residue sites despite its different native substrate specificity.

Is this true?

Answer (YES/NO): NO